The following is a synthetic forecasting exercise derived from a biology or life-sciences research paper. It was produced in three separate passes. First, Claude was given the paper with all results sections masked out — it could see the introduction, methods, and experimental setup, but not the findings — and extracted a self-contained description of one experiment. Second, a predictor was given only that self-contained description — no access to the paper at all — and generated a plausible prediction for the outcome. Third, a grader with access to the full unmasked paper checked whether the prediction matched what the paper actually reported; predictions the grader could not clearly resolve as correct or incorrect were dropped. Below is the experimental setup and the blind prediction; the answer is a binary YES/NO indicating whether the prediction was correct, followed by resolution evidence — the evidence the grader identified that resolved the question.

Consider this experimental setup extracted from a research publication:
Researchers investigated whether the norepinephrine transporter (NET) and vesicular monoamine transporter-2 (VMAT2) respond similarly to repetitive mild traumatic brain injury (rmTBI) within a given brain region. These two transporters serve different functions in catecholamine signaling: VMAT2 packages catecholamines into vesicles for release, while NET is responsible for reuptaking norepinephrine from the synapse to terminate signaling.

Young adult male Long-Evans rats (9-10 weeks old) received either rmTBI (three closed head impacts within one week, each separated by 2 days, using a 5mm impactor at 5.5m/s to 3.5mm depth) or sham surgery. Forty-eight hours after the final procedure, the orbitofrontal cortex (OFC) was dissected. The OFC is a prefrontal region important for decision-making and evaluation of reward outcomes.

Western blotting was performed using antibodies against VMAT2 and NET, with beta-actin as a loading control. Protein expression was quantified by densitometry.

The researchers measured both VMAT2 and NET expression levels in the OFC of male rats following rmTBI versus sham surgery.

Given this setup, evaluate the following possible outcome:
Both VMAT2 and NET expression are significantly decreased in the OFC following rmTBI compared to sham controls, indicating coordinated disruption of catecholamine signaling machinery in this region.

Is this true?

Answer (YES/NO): NO